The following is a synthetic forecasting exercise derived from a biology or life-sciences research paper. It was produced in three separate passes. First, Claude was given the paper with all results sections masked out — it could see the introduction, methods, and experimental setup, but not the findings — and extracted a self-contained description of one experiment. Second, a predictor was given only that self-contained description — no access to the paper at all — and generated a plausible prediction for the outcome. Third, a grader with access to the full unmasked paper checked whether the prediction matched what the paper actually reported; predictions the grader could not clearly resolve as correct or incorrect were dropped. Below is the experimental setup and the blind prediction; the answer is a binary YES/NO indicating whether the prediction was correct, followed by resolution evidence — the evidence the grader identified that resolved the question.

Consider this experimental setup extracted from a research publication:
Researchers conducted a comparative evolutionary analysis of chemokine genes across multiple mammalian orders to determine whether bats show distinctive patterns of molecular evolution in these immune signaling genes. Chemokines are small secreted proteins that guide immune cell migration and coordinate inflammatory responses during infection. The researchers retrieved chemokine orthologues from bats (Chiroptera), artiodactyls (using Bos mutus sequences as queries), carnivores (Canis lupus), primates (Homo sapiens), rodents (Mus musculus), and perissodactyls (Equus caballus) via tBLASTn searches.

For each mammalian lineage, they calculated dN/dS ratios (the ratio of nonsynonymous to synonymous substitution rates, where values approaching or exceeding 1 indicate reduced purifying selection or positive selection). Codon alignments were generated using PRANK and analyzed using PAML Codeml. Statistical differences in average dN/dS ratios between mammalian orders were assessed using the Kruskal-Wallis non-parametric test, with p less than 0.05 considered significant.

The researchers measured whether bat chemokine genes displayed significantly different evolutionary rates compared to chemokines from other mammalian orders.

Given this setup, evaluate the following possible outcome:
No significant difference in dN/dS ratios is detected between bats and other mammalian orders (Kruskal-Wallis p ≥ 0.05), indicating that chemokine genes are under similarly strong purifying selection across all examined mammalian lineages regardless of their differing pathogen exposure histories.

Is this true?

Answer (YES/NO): NO